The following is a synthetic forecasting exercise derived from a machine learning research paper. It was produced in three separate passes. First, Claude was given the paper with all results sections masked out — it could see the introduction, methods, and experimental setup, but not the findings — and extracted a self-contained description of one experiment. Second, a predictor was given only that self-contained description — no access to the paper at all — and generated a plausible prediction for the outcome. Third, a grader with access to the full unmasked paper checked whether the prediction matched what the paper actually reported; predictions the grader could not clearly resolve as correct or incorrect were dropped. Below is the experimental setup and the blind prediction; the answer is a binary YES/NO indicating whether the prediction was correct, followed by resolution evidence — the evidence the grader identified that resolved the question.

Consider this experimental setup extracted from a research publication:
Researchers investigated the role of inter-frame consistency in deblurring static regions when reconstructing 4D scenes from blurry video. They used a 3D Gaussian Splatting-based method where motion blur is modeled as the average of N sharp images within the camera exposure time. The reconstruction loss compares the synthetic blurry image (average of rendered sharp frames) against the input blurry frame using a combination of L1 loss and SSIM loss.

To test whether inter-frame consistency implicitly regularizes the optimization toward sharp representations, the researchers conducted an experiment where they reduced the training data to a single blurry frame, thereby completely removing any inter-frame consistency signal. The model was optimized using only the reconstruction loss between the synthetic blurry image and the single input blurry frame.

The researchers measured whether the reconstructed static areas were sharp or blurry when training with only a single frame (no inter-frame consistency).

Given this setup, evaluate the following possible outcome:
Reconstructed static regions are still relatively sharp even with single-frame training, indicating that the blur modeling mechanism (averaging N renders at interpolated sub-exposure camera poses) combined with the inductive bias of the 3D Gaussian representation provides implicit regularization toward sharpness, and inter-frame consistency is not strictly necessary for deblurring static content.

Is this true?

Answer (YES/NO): NO